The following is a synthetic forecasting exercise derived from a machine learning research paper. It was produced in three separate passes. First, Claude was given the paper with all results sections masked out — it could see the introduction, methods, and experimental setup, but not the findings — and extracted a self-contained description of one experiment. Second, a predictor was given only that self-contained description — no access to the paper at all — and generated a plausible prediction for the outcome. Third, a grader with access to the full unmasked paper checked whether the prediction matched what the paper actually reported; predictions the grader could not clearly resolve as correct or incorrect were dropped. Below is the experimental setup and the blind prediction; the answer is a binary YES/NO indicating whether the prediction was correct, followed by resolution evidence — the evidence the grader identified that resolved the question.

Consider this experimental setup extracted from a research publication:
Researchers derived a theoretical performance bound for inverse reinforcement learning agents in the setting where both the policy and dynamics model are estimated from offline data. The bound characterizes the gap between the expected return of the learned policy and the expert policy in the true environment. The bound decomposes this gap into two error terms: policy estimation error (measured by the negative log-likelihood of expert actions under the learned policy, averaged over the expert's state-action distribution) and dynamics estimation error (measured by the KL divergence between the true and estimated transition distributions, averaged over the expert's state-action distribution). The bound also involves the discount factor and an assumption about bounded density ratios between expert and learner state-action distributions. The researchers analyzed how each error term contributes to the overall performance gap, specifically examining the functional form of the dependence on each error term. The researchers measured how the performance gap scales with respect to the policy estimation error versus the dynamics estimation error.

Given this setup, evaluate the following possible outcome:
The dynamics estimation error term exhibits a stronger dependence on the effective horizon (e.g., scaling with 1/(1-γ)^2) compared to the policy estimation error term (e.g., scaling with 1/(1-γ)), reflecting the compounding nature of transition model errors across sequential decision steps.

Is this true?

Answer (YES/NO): YES